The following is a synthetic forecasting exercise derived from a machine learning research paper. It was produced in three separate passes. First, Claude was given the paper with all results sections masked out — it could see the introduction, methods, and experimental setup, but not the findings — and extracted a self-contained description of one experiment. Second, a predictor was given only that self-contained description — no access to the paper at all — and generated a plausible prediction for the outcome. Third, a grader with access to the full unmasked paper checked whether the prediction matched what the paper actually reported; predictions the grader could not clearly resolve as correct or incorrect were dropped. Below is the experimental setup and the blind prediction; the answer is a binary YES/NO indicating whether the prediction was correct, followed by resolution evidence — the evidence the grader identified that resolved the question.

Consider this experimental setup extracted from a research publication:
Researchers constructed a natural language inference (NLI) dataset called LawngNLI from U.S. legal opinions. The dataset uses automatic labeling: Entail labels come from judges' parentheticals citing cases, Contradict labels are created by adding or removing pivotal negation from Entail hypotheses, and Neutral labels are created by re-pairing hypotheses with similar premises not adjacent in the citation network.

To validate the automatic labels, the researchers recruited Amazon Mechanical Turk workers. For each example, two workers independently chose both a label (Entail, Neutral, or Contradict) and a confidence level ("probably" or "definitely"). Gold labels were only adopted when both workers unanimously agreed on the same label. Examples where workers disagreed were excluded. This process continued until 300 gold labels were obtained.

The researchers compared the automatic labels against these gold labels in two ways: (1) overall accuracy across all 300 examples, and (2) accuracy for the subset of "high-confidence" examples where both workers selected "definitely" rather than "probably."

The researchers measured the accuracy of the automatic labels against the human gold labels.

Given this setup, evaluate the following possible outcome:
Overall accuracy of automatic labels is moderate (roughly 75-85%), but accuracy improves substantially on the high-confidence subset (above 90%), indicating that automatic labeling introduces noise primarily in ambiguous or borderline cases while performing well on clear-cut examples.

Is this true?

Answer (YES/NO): NO